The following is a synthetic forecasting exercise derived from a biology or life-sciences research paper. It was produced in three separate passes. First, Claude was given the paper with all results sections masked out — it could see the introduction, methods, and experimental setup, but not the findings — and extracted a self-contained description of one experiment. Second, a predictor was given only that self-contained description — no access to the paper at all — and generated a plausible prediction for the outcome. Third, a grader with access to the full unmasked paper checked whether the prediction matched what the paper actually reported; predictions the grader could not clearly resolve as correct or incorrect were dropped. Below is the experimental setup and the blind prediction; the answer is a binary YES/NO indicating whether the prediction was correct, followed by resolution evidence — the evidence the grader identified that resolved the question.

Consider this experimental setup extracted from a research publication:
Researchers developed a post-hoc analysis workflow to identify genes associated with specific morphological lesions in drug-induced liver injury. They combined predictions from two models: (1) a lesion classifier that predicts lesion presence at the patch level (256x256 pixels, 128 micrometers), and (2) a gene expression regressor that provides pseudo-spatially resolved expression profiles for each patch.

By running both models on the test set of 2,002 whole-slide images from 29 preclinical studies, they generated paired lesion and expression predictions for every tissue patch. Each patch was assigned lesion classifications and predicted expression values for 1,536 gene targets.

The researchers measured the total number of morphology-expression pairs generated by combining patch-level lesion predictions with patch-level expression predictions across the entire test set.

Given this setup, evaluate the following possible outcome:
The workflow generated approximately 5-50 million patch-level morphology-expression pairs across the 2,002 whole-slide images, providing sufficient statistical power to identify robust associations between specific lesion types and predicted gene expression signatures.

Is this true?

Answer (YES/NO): YES